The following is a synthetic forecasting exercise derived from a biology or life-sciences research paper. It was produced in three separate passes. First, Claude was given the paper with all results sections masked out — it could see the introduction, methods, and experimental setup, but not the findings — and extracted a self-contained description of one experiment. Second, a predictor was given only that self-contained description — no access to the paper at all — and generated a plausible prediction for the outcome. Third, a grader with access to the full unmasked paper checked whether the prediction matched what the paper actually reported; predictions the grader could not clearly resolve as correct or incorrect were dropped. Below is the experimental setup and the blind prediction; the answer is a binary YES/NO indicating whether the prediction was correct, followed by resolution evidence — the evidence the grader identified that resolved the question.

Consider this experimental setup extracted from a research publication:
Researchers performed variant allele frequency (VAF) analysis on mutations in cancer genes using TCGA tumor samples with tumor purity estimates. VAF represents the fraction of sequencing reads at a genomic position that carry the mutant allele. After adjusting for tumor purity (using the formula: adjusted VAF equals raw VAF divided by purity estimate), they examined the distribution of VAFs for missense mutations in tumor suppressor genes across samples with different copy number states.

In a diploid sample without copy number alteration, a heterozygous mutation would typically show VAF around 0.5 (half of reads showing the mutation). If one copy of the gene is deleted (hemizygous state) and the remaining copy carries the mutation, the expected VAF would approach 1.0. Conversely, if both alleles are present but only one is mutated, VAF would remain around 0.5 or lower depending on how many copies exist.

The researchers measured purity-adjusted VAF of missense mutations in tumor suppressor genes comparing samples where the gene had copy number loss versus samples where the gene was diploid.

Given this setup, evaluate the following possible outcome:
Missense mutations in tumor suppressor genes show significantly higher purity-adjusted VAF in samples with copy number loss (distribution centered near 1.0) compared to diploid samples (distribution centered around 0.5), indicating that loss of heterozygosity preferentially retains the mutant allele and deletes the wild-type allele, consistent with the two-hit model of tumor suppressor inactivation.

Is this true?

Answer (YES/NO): NO